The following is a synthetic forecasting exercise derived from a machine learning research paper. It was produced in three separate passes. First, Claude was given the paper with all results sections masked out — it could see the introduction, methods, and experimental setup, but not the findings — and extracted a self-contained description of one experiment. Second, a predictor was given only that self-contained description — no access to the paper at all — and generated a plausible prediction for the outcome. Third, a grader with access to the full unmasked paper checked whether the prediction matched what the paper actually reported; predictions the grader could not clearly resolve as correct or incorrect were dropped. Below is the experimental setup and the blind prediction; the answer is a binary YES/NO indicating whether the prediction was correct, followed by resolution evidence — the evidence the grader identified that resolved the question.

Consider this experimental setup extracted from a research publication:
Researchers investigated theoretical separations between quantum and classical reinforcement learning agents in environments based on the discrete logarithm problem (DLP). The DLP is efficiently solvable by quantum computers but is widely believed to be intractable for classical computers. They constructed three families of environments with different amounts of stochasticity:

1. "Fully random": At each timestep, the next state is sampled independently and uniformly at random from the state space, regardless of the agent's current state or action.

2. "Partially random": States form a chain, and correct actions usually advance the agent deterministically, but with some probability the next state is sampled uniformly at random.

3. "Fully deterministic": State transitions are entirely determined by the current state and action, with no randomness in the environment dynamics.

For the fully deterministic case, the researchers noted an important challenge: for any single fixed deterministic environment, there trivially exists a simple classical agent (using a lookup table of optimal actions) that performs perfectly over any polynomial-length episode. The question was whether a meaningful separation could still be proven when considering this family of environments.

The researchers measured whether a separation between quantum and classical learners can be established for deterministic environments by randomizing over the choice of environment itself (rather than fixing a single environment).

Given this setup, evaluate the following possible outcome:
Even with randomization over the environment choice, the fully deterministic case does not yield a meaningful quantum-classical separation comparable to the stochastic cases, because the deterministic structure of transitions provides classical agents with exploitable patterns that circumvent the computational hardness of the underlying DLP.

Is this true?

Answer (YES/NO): NO